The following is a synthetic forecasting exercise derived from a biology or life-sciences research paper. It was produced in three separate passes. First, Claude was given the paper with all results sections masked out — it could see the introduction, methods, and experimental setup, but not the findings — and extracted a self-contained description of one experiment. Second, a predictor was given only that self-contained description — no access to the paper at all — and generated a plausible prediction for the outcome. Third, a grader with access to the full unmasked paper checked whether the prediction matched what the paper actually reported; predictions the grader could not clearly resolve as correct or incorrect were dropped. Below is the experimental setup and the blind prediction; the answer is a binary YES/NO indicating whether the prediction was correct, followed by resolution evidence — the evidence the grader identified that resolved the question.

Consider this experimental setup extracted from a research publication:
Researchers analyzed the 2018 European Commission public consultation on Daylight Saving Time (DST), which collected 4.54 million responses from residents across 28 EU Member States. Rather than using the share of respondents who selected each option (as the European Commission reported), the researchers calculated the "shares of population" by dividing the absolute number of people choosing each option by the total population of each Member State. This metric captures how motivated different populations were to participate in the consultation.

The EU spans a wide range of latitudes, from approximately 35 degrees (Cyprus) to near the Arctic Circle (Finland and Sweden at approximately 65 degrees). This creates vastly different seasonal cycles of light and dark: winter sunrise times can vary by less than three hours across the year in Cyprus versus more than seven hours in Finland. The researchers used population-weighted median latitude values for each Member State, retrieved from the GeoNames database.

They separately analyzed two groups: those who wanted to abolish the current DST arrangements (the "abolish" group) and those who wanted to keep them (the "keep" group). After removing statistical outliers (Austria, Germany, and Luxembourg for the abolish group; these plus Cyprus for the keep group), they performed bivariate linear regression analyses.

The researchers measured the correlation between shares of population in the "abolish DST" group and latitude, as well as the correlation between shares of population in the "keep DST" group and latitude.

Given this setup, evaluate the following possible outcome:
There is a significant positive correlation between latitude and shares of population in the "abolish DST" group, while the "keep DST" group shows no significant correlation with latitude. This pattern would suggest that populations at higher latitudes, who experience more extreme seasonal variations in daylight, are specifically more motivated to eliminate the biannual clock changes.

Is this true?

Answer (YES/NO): YES